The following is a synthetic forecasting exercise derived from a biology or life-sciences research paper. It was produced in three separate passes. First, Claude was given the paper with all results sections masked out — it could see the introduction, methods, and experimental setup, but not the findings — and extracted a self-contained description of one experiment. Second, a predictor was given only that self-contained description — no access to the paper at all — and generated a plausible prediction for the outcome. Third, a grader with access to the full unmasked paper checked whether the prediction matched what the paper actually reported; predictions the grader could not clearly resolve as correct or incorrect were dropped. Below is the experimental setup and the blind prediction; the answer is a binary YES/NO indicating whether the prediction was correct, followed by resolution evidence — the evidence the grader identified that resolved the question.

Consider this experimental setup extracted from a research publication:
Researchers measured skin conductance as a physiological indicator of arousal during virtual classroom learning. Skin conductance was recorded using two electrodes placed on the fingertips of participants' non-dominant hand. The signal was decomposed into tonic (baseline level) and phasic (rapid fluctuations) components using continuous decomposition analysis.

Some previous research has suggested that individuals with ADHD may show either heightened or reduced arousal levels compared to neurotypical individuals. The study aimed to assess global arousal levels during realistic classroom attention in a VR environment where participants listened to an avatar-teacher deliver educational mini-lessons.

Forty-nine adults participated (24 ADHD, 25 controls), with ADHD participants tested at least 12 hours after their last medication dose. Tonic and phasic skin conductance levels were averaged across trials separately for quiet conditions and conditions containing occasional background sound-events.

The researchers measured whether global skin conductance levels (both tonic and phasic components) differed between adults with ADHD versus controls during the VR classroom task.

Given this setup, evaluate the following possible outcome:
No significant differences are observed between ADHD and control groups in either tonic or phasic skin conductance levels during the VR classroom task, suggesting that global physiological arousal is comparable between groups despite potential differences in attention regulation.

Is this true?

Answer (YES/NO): YES